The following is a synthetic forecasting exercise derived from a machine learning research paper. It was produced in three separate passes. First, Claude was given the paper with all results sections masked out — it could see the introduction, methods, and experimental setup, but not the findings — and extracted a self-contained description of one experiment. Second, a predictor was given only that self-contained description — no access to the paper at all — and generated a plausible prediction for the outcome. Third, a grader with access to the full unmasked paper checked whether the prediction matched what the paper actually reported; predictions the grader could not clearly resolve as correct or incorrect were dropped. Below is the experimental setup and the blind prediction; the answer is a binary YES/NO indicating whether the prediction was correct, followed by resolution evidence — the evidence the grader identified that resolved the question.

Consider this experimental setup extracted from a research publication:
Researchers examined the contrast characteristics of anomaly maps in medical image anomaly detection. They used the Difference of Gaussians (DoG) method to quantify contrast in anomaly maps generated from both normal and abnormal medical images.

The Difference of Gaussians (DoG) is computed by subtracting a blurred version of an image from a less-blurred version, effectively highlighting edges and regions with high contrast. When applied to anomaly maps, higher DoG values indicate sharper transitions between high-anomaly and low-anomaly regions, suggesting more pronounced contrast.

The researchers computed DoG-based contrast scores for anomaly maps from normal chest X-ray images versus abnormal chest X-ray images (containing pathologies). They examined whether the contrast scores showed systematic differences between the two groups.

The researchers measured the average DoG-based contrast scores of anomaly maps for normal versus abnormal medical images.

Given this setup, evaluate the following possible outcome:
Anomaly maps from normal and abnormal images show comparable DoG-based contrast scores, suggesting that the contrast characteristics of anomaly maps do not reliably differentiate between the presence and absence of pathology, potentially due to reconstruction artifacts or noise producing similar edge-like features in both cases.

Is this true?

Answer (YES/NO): NO